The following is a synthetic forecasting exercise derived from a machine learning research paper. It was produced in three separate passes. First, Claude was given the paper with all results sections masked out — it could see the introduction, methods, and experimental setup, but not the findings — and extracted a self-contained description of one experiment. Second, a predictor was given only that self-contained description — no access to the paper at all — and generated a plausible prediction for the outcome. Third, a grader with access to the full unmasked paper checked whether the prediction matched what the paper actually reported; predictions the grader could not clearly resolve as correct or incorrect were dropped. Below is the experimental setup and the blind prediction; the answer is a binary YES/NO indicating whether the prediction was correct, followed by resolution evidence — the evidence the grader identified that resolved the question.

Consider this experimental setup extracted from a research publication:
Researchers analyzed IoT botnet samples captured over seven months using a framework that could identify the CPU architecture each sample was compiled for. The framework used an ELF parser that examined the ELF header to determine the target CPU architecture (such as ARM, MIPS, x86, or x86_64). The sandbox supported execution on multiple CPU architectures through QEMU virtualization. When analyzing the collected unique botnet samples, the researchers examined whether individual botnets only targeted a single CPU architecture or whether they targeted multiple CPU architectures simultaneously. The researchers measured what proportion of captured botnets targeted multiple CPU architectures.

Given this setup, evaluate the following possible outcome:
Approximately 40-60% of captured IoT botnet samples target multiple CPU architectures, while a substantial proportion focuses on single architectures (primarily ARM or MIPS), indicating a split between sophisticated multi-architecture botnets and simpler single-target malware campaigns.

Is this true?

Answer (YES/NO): NO